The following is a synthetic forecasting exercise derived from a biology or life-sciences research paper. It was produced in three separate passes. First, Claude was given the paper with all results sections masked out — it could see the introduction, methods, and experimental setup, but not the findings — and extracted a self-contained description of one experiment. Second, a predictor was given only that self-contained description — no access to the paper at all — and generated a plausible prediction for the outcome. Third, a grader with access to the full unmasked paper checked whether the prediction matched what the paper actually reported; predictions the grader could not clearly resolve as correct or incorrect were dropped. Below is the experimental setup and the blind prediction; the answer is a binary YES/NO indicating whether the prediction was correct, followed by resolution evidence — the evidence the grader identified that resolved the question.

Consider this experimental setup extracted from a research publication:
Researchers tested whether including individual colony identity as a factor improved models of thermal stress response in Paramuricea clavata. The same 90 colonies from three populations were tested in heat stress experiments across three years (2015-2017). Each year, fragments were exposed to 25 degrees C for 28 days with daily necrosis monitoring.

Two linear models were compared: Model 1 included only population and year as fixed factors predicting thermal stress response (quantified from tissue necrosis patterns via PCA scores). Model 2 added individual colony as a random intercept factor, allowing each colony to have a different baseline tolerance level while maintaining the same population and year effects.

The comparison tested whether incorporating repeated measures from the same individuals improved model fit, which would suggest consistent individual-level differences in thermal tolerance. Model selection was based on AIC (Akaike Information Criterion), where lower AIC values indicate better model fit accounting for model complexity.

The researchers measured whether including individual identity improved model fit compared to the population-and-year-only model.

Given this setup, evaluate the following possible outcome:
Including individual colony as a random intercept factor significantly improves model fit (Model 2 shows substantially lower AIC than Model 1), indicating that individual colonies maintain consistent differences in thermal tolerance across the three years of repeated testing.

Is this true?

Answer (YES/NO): YES